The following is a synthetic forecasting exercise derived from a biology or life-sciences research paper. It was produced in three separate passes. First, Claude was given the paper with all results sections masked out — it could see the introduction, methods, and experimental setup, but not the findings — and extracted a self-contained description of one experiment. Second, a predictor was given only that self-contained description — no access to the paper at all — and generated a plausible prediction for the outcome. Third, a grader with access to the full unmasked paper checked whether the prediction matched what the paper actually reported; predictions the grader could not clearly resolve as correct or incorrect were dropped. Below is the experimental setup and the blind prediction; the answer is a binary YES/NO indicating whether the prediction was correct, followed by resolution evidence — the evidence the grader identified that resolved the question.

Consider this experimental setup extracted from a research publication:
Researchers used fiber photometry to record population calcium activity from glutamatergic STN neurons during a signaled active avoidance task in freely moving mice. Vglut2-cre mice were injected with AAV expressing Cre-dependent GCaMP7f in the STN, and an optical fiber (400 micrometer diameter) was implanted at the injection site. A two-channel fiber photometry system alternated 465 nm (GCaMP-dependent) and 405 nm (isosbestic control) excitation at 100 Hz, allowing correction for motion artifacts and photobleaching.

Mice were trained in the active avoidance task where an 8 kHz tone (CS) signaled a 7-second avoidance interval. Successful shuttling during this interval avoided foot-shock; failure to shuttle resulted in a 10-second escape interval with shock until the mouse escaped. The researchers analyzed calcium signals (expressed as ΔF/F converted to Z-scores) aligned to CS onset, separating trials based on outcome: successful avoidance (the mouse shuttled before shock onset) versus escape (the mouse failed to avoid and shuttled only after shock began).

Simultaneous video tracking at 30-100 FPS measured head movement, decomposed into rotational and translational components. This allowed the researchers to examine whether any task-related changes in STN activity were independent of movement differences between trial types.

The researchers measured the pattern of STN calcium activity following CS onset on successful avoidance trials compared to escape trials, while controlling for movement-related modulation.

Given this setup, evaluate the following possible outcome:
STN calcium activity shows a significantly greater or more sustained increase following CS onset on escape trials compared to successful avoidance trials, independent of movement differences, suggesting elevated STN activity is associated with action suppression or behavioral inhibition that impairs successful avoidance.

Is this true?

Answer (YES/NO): NO